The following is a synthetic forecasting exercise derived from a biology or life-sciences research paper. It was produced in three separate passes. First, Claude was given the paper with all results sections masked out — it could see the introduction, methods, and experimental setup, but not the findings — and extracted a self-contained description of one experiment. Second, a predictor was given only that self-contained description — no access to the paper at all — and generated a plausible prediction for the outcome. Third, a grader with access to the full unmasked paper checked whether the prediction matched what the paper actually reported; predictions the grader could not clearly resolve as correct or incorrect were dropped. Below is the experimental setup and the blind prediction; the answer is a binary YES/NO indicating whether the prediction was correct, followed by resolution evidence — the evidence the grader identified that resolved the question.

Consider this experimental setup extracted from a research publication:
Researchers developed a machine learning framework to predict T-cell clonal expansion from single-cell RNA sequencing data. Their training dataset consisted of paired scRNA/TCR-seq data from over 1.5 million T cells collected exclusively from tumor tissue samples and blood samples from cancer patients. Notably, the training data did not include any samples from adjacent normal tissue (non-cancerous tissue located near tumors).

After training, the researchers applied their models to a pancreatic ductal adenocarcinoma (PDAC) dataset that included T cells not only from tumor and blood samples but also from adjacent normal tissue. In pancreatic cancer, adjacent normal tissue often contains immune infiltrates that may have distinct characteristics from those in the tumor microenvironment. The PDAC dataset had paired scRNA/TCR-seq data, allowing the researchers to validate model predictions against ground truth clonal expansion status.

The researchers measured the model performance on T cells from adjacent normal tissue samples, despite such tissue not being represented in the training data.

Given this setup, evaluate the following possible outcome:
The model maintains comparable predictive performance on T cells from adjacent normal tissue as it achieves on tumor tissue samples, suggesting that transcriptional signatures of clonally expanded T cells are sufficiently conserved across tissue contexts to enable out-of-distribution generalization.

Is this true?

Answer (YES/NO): YES